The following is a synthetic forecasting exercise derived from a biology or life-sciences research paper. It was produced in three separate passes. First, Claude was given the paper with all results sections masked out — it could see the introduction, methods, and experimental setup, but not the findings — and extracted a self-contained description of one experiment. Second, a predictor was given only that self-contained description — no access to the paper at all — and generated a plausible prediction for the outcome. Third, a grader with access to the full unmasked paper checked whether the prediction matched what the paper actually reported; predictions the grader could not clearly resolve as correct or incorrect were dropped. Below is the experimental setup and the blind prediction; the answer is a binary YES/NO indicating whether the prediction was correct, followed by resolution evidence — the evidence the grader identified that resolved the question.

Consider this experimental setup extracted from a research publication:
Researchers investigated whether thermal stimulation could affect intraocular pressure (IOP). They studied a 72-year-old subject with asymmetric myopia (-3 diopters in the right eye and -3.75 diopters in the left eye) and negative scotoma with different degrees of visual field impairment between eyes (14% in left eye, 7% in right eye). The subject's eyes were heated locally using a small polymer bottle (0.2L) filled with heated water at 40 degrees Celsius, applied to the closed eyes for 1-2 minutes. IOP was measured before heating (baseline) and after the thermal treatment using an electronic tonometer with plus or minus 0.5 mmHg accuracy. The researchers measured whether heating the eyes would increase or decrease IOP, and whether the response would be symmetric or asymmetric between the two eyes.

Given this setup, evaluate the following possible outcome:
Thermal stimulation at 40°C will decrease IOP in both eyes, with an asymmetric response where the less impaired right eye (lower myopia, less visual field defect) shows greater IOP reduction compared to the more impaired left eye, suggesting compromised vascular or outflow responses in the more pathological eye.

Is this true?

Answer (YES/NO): NO